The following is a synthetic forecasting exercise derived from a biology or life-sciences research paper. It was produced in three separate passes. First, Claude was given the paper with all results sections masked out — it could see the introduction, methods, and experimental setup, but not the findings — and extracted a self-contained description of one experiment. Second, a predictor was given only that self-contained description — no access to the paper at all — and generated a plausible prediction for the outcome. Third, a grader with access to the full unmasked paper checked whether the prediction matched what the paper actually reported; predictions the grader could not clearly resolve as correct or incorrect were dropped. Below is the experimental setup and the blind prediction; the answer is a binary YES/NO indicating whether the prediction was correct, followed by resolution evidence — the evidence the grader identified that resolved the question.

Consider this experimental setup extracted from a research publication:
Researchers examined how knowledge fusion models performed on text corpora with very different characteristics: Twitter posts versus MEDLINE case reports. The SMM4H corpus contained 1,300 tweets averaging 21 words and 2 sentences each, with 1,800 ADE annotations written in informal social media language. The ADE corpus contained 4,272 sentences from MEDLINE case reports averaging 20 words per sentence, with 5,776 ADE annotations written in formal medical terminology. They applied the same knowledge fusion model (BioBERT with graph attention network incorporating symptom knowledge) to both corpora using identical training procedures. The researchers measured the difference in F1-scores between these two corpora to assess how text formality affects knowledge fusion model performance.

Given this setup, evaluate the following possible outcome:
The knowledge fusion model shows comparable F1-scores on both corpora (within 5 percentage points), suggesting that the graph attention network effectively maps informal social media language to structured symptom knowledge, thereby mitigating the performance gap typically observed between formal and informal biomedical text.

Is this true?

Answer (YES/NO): NO